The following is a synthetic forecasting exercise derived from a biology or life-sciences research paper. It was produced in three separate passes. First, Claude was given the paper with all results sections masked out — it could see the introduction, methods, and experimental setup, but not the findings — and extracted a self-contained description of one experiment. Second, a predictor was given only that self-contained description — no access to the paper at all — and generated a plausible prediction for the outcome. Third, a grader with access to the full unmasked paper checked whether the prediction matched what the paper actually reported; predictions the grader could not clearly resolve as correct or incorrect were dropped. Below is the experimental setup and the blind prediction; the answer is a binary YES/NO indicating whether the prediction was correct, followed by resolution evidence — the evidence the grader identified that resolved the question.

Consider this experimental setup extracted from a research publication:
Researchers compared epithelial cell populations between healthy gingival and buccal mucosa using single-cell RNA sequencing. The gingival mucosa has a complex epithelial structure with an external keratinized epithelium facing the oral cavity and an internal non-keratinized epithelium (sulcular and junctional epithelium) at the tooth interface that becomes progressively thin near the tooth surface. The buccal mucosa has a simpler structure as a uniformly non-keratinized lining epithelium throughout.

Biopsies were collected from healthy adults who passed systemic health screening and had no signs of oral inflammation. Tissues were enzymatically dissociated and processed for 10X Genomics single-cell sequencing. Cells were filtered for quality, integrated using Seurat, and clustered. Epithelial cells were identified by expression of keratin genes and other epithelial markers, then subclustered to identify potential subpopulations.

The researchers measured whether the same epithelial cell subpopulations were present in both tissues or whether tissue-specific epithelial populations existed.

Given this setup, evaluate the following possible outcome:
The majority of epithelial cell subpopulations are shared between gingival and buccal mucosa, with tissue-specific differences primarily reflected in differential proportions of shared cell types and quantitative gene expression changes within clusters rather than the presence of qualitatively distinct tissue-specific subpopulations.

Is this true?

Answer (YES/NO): NO